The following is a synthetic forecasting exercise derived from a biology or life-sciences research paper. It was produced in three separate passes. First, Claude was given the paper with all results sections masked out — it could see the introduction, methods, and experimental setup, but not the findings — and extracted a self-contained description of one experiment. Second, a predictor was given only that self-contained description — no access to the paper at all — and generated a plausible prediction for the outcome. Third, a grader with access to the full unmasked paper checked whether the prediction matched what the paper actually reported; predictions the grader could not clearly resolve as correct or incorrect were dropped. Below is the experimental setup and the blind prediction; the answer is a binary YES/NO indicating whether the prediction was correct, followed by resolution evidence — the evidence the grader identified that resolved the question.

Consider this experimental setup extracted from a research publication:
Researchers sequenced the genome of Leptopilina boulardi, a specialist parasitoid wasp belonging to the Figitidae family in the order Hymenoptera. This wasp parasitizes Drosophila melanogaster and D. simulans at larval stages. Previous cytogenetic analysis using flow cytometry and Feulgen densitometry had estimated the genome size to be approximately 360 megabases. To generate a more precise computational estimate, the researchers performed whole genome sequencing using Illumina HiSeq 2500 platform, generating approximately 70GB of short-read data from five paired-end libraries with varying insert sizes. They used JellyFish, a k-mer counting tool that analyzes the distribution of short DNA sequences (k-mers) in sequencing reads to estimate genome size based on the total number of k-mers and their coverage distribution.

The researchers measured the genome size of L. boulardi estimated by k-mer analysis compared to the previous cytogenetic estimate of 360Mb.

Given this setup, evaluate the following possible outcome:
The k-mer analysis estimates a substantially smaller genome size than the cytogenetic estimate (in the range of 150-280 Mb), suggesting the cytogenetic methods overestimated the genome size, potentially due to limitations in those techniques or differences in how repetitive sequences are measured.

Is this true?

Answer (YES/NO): NO